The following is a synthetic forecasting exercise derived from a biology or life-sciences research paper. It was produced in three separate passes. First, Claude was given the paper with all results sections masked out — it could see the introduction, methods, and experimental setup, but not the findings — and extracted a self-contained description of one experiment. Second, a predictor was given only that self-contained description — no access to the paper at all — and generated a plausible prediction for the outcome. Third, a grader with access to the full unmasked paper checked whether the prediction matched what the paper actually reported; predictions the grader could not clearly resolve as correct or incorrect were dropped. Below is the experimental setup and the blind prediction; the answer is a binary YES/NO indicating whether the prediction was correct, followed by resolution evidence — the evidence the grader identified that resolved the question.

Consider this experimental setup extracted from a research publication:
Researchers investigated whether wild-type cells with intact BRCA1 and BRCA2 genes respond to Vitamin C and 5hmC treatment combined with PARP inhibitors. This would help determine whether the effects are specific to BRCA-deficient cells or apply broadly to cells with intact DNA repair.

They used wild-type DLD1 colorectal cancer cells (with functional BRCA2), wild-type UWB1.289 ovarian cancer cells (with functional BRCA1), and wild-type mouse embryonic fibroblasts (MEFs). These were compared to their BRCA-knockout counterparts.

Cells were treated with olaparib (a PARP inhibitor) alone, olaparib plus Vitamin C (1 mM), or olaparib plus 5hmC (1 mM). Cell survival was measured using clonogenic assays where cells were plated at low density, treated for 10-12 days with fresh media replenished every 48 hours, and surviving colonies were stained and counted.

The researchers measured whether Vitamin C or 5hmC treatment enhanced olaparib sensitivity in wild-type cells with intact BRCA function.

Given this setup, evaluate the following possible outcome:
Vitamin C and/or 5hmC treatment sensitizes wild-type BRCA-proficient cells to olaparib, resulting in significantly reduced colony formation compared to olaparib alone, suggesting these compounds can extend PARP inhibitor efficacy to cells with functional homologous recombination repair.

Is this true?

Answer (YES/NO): NO